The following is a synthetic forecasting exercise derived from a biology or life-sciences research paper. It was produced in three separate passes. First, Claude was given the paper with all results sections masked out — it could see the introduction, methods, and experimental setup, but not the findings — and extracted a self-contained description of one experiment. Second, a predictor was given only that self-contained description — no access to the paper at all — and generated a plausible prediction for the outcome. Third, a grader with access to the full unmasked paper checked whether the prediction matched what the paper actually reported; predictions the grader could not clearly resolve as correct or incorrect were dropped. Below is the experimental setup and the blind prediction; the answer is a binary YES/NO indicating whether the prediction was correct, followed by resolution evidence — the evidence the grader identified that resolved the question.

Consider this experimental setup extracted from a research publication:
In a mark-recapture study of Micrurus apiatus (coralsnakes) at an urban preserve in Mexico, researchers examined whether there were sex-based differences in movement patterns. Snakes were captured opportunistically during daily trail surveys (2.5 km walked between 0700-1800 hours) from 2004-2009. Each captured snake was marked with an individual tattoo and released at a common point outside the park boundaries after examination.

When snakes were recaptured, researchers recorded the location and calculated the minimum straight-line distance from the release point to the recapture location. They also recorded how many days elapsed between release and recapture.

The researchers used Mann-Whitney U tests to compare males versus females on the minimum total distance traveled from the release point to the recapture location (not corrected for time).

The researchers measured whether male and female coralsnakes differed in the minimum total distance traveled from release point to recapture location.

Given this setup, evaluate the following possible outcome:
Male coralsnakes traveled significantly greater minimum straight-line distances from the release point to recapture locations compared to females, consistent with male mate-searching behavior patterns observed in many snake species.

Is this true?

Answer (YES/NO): NO